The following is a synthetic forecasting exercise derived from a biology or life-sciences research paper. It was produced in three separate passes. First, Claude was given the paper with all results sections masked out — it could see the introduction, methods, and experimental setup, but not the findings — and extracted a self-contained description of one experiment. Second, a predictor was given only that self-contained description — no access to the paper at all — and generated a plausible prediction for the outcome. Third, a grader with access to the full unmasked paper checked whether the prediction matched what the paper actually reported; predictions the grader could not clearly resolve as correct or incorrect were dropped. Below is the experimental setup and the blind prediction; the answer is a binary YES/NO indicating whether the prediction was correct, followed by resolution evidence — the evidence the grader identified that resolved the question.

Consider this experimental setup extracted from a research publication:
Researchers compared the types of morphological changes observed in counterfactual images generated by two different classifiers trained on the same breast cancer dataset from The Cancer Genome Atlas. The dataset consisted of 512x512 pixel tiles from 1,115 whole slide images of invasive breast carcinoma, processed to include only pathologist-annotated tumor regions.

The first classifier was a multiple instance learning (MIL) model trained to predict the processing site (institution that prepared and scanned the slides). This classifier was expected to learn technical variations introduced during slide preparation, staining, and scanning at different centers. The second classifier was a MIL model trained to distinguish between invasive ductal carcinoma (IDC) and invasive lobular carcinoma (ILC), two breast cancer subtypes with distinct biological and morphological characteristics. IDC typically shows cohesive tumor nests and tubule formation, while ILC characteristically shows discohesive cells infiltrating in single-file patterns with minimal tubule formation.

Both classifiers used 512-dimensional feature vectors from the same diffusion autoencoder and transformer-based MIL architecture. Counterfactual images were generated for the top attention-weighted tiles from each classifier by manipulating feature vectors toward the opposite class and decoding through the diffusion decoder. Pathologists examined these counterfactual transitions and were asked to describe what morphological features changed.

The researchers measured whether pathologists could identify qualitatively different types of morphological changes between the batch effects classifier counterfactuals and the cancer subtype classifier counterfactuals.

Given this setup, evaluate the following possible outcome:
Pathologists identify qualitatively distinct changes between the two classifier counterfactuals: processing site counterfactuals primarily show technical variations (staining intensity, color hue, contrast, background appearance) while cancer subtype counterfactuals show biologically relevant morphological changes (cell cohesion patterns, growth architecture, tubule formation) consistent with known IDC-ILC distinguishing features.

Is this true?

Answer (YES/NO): YES